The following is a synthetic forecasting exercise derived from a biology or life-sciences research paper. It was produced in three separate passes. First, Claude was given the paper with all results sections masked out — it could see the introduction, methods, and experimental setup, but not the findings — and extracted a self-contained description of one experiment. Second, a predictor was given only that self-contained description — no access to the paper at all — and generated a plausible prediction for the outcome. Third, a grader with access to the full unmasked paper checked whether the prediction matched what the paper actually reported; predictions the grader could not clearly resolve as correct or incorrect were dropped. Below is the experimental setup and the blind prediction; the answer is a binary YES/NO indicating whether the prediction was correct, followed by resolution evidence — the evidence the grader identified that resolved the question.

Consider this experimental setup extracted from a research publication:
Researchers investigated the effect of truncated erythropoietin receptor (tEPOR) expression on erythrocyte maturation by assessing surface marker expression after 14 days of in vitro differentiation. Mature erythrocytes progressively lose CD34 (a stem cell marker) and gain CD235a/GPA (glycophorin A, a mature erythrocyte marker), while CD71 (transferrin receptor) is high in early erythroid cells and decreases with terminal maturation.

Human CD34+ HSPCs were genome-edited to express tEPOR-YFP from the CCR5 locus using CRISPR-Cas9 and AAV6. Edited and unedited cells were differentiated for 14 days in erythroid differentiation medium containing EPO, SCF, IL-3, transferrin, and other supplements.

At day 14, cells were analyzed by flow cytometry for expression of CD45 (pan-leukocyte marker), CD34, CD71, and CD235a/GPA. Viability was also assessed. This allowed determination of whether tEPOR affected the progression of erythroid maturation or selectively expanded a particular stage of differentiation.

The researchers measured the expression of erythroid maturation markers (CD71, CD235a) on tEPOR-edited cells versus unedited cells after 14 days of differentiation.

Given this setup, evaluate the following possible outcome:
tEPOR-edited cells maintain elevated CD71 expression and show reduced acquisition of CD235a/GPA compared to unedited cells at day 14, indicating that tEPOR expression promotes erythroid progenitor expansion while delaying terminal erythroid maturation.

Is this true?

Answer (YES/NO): NO